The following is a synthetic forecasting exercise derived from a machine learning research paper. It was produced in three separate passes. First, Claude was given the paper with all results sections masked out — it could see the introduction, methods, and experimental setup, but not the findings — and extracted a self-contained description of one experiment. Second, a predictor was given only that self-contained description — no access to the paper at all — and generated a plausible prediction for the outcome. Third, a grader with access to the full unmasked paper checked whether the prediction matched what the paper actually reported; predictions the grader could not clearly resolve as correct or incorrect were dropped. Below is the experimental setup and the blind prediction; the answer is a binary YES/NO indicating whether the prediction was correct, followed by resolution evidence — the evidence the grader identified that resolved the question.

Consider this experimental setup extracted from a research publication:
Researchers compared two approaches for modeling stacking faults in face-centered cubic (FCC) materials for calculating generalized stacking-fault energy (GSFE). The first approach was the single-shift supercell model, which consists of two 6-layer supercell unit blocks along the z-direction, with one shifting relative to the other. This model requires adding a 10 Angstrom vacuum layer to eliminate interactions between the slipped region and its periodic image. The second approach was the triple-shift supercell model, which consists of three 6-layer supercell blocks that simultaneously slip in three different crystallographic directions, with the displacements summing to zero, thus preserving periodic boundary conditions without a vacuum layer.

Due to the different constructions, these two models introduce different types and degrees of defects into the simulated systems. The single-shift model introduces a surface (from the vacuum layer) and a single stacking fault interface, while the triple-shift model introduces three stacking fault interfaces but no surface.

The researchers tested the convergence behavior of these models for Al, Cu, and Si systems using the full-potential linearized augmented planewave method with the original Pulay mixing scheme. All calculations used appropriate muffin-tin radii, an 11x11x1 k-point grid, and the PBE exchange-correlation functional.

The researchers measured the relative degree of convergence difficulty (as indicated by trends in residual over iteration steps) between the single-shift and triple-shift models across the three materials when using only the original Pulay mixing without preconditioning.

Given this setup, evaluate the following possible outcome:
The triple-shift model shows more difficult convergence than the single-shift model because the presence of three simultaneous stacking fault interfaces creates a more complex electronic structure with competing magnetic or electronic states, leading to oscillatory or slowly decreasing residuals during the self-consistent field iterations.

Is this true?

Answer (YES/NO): NO